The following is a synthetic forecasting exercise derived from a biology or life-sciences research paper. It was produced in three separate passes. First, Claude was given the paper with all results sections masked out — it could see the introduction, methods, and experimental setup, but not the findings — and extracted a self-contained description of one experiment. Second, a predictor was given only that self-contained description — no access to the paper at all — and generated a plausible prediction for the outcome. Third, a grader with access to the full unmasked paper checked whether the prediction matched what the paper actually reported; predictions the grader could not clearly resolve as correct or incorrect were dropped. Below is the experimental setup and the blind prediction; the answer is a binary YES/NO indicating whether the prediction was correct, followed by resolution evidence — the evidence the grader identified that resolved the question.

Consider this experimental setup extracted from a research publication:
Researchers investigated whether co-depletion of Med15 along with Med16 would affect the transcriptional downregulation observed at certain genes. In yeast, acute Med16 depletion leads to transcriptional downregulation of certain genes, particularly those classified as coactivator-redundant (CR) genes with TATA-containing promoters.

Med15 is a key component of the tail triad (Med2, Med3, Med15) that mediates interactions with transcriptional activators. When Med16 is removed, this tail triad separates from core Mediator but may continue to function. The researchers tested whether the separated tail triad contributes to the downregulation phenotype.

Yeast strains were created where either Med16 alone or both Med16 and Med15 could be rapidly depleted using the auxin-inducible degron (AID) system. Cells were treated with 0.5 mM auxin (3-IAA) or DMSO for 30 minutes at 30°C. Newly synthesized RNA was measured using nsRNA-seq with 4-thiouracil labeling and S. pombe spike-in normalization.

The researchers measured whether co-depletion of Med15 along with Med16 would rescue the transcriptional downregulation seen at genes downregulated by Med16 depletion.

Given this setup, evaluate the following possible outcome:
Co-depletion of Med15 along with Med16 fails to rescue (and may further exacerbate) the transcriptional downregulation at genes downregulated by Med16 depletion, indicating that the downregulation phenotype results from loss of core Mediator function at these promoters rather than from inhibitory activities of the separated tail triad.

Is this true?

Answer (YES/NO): YES